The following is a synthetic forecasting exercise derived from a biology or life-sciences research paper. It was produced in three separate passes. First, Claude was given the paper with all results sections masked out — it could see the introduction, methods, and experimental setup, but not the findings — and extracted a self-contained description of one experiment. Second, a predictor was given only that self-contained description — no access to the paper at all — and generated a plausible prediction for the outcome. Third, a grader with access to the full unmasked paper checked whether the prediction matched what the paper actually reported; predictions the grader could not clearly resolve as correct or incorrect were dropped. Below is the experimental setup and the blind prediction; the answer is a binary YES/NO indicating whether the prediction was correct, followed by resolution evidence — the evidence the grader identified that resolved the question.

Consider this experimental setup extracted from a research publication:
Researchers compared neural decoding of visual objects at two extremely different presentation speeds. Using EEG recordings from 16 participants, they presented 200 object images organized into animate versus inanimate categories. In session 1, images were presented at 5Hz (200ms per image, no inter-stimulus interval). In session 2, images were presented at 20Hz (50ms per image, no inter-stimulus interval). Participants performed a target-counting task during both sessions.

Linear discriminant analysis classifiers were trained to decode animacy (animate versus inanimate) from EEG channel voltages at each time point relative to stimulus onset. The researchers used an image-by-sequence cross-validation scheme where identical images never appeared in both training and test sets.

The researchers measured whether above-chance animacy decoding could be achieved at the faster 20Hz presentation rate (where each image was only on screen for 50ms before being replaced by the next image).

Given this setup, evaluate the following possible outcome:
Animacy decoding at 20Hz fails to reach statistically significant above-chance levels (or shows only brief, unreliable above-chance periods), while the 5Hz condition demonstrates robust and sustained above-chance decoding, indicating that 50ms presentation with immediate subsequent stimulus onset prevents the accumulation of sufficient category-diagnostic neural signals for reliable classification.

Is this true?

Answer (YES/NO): NO